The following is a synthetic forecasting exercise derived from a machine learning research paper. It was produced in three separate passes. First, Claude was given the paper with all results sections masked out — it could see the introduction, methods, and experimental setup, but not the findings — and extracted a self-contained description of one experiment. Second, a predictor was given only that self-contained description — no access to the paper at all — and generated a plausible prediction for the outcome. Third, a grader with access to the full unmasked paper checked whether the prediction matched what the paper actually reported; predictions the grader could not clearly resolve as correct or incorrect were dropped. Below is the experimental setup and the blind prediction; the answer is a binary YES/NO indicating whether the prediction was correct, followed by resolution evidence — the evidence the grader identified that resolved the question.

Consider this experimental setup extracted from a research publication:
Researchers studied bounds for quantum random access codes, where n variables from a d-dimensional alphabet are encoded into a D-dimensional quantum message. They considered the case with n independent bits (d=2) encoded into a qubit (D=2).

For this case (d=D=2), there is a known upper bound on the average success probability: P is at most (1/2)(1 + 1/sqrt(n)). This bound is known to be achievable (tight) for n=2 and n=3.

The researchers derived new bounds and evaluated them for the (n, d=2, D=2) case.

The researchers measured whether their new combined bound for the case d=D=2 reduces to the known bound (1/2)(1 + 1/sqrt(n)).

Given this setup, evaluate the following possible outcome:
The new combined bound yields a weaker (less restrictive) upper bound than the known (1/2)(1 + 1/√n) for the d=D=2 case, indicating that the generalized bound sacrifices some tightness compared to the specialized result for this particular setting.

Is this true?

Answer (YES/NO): NO